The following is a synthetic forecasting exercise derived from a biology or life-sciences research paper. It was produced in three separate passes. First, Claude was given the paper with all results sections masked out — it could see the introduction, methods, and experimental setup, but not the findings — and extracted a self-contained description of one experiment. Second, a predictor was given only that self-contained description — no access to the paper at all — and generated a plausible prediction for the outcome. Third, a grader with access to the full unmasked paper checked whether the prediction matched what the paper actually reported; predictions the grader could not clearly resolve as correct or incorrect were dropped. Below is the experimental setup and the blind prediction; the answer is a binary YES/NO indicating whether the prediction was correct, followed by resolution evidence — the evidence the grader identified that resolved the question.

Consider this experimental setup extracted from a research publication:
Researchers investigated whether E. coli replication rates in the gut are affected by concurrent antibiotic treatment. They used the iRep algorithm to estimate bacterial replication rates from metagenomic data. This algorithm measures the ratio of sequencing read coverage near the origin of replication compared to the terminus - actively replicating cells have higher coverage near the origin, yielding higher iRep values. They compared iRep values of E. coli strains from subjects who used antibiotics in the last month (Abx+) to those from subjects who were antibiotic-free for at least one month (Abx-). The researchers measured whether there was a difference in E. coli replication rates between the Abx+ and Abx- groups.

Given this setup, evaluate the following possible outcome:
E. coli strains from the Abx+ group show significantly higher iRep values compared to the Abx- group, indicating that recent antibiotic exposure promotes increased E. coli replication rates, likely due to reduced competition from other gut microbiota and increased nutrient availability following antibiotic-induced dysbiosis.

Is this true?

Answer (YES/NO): NO